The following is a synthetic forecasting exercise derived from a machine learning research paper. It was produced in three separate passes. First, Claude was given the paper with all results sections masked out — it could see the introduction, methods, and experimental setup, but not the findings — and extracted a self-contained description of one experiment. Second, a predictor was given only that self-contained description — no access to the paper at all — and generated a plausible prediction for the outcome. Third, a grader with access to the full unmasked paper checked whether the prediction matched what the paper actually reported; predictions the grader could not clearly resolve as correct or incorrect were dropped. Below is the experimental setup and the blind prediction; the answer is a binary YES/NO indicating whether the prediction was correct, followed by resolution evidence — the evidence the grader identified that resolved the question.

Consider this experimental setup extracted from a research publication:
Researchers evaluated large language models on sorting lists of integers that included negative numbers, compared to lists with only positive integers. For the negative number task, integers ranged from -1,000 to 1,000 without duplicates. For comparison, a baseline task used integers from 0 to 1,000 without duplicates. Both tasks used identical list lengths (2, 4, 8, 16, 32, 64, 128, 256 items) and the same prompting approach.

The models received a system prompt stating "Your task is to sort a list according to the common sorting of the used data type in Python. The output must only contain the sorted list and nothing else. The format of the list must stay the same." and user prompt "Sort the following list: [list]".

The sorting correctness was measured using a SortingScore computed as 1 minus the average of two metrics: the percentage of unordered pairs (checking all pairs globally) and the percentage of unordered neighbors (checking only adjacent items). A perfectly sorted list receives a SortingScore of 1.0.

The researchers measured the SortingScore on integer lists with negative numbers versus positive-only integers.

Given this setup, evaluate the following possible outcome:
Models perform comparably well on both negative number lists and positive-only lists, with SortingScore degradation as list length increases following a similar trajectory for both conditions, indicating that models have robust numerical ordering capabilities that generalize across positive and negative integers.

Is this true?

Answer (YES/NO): NO